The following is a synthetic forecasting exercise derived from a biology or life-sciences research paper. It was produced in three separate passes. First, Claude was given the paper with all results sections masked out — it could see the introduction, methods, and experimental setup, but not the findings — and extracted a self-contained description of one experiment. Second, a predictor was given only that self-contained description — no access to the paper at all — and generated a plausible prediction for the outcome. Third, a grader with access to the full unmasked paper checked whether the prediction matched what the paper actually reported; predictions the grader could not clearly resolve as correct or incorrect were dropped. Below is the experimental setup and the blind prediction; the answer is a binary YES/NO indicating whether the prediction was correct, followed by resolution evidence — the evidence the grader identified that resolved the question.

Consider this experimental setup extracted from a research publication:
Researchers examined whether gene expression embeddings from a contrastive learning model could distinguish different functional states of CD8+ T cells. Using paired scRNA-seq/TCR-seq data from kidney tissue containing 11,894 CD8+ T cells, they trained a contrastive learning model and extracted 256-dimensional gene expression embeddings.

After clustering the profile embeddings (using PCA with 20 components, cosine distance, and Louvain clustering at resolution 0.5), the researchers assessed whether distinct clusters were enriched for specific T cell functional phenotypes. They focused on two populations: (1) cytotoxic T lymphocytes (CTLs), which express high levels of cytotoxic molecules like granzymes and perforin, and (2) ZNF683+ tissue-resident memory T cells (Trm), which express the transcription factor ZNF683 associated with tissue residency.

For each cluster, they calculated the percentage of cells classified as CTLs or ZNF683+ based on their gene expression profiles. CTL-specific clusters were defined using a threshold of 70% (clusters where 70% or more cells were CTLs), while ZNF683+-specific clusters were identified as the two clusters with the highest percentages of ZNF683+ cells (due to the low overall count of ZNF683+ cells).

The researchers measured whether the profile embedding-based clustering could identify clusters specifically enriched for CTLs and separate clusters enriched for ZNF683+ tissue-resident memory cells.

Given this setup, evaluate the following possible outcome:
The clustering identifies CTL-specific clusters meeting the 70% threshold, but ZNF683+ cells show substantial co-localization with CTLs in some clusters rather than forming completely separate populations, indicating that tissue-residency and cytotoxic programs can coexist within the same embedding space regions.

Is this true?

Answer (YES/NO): NO